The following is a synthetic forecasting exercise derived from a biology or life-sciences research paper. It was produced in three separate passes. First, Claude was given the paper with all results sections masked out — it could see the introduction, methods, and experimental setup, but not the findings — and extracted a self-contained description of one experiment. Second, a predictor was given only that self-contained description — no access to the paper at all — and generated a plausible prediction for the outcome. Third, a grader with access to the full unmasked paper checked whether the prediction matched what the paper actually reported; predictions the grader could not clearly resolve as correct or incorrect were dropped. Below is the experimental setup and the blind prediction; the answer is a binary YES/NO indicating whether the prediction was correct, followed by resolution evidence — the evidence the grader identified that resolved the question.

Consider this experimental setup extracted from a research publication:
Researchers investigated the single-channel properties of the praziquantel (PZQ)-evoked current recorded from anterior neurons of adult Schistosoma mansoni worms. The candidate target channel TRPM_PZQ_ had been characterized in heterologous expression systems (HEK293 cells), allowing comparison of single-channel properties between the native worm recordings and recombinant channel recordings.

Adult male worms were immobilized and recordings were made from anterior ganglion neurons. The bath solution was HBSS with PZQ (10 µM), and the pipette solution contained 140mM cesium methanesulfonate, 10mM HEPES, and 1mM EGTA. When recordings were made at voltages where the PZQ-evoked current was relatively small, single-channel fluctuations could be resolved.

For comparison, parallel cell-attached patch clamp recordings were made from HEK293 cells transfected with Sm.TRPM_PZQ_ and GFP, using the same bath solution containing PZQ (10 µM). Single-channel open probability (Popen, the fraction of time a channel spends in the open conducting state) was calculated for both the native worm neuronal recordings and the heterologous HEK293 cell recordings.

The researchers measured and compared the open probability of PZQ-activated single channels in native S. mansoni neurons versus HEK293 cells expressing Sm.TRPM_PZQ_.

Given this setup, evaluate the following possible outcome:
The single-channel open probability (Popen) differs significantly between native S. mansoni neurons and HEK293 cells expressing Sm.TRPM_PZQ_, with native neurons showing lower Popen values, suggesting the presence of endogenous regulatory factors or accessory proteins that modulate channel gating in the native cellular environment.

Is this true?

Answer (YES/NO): NO